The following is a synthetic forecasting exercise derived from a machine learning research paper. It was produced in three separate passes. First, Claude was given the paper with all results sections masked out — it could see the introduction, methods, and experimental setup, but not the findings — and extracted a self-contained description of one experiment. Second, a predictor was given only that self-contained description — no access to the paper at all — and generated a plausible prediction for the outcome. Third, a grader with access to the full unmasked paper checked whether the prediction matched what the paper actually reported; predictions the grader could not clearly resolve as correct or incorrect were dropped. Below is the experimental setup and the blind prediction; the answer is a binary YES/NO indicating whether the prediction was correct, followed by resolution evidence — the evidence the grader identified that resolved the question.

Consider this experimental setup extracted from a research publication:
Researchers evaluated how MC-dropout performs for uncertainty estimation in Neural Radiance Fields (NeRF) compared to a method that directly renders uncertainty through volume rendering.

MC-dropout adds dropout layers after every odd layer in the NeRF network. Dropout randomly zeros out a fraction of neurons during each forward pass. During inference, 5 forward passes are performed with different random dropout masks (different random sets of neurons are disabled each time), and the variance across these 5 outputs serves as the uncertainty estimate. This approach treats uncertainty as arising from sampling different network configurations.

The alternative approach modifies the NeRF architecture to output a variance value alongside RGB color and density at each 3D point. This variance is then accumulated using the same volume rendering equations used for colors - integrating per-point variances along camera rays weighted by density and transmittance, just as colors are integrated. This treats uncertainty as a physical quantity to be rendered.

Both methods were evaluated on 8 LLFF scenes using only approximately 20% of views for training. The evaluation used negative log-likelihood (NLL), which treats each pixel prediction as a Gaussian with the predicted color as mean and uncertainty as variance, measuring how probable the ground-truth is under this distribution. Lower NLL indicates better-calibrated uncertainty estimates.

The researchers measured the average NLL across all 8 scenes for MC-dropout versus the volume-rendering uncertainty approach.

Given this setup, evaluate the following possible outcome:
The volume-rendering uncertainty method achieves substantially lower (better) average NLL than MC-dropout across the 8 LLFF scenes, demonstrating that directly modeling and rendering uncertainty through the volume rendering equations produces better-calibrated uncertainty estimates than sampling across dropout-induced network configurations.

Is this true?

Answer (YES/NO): YES